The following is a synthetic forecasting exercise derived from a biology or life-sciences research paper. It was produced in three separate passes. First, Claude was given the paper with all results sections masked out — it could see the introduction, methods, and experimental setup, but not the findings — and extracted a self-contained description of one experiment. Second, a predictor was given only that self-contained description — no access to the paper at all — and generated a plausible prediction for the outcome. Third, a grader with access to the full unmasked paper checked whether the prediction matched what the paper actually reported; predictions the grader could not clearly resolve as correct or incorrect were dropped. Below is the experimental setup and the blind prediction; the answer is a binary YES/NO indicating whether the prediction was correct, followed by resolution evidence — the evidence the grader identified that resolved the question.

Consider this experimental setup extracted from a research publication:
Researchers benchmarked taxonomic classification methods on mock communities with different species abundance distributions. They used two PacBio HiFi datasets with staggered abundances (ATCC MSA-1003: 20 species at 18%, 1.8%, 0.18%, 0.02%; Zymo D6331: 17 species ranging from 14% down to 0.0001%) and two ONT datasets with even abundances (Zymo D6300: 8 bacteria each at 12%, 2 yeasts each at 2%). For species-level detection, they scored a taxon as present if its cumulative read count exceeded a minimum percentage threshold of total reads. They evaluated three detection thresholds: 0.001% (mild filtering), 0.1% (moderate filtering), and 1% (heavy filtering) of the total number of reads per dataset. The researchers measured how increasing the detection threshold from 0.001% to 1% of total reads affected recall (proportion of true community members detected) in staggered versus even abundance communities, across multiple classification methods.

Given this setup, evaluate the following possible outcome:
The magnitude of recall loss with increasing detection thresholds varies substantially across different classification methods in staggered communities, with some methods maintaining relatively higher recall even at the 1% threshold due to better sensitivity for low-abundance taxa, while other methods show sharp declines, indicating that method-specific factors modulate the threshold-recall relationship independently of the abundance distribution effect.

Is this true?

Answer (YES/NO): NO